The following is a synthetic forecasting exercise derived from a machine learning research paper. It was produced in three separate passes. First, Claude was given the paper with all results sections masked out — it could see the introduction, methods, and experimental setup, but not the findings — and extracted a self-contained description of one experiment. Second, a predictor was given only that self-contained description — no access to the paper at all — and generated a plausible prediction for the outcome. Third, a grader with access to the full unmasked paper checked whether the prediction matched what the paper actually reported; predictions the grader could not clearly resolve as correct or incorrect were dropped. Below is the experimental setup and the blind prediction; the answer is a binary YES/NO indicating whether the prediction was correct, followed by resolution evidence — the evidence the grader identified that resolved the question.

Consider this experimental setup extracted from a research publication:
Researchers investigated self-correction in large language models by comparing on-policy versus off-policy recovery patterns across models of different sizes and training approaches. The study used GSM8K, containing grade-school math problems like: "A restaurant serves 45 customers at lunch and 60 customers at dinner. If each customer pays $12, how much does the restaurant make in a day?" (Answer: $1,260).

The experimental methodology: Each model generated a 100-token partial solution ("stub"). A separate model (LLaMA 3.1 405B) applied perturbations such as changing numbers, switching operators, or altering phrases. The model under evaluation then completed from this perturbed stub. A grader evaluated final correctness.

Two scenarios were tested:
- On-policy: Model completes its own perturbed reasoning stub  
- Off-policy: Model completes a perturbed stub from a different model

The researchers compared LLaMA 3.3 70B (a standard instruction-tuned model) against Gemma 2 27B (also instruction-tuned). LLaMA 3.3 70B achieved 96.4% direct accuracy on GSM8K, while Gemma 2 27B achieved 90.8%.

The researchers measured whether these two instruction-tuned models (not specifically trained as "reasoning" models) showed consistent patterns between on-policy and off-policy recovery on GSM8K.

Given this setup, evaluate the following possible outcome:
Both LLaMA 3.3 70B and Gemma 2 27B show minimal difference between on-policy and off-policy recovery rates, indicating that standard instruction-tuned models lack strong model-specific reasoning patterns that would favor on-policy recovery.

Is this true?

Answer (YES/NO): YES